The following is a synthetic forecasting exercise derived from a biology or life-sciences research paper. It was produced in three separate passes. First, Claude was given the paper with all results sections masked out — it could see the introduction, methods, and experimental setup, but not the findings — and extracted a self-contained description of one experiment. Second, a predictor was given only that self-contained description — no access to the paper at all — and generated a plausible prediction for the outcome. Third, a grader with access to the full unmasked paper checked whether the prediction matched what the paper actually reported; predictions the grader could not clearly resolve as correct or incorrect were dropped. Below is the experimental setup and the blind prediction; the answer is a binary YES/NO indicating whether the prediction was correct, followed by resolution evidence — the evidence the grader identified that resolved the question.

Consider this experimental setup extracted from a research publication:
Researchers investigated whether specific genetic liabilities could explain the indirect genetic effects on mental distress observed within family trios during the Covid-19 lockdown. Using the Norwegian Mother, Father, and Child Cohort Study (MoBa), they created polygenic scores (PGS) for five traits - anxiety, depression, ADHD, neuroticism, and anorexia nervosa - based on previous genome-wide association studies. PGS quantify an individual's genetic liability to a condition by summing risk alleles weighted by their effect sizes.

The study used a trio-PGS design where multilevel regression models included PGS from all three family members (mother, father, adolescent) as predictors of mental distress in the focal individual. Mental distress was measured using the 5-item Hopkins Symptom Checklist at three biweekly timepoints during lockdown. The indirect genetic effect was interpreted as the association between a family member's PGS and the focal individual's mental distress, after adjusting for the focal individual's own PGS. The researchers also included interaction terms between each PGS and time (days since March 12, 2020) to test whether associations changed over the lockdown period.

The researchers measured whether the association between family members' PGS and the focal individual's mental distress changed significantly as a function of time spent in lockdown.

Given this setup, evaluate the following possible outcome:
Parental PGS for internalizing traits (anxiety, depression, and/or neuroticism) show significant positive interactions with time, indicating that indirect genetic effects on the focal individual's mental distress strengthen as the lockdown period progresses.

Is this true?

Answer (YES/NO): NO